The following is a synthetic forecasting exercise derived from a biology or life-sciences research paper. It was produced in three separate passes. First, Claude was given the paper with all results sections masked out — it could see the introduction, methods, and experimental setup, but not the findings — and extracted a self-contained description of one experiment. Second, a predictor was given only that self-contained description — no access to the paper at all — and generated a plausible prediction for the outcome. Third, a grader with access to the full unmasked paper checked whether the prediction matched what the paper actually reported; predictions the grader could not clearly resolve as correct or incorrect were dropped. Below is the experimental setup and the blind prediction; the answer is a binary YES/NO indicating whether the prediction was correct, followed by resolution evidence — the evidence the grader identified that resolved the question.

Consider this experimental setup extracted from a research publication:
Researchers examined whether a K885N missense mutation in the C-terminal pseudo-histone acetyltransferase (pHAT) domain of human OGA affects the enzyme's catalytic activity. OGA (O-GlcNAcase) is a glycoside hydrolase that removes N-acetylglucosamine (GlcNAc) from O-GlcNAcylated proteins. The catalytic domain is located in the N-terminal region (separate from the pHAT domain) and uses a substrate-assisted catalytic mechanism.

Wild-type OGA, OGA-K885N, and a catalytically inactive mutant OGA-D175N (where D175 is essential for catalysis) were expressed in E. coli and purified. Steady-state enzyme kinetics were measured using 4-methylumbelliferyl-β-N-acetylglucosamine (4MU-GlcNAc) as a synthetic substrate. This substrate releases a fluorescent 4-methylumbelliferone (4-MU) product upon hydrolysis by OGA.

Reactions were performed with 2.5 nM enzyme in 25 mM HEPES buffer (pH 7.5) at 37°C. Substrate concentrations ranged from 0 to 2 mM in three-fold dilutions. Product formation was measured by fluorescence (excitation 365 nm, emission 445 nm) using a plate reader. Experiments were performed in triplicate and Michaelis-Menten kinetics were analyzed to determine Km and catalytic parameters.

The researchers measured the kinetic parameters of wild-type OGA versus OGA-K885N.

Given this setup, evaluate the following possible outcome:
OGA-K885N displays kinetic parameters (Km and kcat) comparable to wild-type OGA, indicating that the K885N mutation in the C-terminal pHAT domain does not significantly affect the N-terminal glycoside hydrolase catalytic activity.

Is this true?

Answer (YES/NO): YES